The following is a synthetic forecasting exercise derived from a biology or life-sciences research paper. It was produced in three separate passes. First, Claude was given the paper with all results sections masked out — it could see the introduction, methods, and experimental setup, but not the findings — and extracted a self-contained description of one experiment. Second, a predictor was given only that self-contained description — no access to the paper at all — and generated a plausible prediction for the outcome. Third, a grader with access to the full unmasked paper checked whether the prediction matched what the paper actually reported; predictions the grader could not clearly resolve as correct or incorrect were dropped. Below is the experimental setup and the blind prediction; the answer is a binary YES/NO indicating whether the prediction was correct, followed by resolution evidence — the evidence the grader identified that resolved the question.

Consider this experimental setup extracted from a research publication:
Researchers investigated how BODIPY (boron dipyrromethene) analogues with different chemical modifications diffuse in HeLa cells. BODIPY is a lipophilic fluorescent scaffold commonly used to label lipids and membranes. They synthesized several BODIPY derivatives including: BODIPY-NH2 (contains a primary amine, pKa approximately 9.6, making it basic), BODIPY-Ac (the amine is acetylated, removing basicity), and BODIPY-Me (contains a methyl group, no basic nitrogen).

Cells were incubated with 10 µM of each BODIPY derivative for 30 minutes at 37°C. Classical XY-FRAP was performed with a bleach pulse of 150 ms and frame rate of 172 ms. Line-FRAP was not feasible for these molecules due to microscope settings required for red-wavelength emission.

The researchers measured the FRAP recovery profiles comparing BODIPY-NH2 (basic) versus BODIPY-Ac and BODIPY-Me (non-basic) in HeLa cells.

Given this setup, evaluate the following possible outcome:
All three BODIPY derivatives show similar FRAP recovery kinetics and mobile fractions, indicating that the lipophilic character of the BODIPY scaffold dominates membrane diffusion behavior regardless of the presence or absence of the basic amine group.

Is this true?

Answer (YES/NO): NO